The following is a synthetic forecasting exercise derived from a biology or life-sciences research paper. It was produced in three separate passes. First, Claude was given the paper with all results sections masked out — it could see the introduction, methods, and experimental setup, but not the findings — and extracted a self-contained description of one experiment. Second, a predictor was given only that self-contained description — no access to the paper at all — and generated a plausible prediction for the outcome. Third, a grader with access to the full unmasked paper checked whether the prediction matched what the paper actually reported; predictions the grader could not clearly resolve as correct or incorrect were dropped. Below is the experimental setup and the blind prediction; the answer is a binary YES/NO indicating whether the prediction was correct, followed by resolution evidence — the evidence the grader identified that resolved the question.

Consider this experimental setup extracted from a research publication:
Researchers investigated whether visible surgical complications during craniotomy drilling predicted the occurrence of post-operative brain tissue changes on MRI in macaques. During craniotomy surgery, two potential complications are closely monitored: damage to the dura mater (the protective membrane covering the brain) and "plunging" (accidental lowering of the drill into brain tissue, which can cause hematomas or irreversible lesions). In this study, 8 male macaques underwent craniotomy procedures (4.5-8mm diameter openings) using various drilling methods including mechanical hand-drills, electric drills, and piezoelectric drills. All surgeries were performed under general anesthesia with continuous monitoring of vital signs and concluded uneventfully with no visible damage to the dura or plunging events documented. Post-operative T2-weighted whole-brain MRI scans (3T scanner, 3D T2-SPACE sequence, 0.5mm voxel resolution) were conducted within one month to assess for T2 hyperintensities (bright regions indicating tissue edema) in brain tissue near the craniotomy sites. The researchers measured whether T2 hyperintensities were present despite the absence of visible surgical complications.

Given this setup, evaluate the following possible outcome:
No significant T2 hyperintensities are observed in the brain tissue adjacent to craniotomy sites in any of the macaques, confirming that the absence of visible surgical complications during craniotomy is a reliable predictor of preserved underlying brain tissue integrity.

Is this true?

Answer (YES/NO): NO